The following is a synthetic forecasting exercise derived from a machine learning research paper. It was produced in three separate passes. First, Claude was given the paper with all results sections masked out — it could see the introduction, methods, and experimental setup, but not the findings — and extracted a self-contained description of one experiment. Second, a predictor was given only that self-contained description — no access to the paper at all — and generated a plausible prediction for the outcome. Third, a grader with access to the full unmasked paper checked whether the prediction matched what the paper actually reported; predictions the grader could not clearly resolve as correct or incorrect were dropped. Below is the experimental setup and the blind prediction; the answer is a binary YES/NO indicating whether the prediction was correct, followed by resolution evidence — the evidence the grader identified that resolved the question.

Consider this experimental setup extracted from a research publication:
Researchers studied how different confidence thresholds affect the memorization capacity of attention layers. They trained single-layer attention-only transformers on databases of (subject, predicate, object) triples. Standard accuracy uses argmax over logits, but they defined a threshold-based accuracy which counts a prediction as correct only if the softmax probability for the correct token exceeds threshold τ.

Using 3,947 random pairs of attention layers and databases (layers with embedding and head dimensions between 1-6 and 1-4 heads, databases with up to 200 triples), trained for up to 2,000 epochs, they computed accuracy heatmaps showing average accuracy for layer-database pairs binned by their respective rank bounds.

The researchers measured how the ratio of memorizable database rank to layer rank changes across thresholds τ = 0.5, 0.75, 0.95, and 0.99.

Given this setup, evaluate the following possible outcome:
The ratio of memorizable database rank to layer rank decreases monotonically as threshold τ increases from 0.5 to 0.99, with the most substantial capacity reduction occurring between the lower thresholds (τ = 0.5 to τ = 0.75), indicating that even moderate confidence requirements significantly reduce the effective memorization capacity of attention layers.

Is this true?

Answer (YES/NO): YES